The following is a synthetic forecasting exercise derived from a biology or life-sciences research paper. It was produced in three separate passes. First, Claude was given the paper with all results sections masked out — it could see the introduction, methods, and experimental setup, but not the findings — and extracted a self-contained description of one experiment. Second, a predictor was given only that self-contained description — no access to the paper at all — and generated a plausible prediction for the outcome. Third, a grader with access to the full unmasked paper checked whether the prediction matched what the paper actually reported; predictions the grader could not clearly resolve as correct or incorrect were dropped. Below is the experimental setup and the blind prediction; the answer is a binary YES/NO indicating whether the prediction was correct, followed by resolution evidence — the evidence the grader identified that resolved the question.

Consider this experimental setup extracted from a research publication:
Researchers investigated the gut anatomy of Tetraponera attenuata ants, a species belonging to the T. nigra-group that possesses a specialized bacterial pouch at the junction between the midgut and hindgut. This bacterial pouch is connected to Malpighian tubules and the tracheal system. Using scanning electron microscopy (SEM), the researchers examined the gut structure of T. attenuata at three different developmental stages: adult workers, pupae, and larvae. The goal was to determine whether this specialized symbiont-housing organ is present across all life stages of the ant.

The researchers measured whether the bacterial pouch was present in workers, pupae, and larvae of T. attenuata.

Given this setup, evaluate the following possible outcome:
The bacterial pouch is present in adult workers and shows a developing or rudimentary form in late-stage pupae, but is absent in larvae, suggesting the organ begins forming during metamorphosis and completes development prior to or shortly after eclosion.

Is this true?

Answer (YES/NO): YES